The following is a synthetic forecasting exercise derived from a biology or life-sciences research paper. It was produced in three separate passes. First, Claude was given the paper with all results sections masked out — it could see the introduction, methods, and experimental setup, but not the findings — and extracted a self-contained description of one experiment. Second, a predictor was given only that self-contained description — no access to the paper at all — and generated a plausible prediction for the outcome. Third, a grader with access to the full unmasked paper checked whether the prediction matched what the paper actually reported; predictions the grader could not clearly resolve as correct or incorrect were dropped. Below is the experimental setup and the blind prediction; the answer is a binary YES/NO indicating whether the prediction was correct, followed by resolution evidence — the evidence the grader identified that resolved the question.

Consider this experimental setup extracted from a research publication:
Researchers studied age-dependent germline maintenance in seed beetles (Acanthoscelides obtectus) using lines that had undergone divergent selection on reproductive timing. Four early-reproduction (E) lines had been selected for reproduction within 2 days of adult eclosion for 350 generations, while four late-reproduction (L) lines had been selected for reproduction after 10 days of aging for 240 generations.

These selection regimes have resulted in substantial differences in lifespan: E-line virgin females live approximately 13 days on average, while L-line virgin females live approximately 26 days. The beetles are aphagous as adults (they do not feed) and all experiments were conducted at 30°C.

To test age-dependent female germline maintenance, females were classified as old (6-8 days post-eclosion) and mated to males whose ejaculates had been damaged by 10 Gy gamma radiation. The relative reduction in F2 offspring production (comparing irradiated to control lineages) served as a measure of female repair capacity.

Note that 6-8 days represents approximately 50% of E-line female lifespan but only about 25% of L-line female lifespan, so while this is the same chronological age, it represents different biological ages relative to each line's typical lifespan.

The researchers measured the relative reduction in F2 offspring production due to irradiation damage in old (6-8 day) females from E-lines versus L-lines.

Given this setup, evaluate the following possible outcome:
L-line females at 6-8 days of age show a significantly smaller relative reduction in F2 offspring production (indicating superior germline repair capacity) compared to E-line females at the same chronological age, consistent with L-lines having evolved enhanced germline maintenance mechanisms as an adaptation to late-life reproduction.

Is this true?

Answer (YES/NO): YES